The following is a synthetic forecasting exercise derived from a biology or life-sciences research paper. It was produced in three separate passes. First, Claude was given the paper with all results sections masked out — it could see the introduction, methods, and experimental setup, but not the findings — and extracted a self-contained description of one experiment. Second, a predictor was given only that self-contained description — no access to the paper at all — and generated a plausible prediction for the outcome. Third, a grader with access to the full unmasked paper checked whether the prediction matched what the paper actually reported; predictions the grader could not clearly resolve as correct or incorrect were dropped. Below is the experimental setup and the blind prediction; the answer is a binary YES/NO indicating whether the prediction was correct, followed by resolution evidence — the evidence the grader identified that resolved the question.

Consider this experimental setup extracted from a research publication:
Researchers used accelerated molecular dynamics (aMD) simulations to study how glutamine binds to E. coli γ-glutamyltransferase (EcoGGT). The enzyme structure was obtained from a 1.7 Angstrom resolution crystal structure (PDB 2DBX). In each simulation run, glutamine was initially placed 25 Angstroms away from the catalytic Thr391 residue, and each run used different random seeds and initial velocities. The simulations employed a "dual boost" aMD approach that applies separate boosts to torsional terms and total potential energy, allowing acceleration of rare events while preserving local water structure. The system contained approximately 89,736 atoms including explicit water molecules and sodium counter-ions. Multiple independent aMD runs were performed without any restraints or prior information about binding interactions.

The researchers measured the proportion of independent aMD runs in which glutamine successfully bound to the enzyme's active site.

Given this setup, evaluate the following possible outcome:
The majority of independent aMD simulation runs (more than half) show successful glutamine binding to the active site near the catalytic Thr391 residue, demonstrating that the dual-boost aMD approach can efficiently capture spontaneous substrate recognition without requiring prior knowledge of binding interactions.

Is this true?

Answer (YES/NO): NO